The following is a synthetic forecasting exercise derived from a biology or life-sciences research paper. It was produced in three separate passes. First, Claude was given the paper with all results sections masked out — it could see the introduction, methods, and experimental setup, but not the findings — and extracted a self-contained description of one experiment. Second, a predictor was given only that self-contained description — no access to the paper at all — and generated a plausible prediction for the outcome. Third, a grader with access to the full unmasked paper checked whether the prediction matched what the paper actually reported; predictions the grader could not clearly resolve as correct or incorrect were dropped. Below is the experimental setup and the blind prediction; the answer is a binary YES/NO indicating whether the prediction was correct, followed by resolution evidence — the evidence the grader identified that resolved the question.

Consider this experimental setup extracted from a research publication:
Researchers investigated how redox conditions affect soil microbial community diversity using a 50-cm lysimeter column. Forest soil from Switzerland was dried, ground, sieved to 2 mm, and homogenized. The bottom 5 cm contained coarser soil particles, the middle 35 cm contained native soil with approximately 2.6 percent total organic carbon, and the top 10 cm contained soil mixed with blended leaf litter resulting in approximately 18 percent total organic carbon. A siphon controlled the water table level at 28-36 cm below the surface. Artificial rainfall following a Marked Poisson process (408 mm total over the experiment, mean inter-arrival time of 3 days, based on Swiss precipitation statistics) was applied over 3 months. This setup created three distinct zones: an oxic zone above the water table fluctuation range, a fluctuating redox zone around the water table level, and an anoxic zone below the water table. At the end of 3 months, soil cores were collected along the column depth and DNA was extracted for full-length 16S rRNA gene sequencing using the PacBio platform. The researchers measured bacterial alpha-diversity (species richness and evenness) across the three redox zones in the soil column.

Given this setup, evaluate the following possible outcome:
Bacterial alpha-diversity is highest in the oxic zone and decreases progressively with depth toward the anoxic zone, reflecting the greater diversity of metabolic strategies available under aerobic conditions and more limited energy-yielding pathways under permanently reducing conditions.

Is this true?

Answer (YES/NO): YES